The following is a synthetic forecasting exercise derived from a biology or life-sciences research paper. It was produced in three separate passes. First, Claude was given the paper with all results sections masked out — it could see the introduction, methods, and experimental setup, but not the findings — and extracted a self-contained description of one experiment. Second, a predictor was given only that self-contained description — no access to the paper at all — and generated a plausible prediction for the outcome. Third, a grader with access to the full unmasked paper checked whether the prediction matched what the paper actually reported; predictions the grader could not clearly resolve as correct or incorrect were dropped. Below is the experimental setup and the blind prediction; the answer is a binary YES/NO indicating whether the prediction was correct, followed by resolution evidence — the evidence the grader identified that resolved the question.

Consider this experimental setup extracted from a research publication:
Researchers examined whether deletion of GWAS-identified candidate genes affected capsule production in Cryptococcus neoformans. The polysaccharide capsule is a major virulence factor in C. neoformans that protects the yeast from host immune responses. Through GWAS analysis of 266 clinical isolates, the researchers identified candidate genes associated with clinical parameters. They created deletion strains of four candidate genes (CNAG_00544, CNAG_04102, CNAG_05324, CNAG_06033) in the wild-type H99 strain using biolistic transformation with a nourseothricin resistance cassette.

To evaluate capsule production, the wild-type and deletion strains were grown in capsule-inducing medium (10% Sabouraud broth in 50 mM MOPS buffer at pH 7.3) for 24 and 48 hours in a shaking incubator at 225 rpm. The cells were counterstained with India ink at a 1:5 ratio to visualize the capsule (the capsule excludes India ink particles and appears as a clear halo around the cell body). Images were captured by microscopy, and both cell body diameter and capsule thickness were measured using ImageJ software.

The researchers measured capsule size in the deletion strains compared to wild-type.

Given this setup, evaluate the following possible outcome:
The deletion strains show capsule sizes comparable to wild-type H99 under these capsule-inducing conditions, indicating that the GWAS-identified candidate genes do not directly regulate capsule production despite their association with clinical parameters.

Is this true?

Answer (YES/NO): NO